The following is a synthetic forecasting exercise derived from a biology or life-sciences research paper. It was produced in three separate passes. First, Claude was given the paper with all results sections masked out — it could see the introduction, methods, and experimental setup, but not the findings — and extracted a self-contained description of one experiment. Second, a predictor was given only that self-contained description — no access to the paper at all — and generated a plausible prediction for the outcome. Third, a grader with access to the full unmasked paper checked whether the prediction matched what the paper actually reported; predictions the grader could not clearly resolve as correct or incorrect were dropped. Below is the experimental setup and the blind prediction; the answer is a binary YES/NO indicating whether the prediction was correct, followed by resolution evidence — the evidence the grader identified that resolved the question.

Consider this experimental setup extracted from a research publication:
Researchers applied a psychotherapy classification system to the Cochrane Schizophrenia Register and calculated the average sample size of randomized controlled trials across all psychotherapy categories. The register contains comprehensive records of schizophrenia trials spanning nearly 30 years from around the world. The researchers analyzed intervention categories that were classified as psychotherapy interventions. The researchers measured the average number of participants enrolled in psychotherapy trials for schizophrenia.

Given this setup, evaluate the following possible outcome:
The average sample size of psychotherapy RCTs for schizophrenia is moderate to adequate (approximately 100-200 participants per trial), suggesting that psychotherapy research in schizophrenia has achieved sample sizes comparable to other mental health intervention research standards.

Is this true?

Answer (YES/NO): NO